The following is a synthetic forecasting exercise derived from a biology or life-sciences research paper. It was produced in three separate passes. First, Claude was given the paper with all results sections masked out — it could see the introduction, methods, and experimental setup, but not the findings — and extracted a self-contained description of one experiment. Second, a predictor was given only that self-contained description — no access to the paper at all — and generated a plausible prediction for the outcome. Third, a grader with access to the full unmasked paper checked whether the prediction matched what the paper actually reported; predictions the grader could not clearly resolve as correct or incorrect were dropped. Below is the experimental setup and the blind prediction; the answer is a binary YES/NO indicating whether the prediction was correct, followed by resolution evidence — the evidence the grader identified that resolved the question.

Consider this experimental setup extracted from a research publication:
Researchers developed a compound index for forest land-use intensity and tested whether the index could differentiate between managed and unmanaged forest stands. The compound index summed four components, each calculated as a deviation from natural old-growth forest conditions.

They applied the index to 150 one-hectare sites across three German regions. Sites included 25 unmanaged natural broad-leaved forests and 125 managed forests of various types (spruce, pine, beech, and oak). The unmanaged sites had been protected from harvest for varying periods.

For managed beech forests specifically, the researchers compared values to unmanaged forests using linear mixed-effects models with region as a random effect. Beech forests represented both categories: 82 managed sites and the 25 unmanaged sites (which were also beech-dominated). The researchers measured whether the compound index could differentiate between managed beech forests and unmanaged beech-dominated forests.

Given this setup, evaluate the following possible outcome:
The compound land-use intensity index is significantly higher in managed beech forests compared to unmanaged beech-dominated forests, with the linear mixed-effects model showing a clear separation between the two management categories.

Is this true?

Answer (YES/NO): YES